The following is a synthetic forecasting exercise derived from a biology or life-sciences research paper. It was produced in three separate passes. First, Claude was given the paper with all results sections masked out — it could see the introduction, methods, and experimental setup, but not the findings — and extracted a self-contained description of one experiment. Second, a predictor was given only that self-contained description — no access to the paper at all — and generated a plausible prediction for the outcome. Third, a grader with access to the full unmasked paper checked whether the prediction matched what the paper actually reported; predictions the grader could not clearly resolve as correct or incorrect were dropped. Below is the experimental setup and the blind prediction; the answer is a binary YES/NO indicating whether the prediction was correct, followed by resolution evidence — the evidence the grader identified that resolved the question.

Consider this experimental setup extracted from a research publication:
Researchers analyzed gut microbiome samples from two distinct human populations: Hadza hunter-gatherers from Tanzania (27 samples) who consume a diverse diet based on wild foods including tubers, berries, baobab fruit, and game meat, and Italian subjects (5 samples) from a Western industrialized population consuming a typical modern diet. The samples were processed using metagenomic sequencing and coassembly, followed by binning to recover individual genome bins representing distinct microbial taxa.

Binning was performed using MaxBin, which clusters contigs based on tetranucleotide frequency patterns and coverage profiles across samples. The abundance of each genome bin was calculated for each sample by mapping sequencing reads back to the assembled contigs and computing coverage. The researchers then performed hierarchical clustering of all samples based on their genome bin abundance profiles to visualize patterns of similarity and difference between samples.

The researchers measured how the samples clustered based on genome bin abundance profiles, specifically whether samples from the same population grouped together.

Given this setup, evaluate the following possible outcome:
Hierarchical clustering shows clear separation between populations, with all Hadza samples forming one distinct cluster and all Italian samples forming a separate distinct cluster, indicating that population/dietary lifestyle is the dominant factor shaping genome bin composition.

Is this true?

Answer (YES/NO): NO